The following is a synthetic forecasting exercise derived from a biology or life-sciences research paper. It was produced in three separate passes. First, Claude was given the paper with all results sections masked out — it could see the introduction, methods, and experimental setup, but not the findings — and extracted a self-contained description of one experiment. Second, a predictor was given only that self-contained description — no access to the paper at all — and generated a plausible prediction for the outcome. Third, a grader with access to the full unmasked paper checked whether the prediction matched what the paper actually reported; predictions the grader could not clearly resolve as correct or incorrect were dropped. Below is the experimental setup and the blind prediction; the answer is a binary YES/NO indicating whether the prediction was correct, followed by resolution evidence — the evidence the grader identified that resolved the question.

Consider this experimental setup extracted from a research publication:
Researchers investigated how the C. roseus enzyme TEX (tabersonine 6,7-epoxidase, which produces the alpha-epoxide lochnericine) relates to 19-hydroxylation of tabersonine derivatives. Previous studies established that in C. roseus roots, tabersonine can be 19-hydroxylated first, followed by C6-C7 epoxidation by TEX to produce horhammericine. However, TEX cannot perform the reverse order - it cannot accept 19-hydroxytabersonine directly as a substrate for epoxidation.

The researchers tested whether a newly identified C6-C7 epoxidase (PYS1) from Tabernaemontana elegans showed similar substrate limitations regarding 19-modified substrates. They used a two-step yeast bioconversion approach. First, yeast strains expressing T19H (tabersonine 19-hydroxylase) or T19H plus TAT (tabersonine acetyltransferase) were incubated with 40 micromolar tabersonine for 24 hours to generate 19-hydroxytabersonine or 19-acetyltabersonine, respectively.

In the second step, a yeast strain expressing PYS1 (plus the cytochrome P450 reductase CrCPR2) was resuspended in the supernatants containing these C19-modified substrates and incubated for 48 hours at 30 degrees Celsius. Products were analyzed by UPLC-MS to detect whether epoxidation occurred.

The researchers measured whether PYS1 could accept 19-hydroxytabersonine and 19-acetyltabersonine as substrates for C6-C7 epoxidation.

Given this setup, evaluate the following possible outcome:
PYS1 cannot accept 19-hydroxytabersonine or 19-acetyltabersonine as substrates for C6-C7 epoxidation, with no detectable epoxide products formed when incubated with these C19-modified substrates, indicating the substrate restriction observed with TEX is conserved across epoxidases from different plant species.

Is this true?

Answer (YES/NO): NO